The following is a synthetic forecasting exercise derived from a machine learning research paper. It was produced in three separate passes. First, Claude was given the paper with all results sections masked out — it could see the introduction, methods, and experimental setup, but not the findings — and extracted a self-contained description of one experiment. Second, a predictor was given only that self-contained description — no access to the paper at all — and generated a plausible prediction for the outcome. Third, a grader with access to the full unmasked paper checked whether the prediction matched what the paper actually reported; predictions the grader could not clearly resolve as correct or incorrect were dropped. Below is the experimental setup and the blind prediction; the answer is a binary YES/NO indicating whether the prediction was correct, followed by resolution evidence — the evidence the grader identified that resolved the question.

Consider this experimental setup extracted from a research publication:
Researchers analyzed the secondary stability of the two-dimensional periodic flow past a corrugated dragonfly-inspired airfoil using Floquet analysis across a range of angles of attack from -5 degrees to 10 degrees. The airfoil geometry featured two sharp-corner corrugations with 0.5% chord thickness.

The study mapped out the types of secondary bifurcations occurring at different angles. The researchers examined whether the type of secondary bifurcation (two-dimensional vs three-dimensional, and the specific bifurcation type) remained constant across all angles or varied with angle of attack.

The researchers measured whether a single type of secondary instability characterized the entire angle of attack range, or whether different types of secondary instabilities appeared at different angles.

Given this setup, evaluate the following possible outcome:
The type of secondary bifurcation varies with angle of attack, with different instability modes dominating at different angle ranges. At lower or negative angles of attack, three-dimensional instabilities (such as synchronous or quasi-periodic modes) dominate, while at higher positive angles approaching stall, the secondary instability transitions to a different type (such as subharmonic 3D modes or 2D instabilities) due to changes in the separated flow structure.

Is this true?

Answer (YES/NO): NO